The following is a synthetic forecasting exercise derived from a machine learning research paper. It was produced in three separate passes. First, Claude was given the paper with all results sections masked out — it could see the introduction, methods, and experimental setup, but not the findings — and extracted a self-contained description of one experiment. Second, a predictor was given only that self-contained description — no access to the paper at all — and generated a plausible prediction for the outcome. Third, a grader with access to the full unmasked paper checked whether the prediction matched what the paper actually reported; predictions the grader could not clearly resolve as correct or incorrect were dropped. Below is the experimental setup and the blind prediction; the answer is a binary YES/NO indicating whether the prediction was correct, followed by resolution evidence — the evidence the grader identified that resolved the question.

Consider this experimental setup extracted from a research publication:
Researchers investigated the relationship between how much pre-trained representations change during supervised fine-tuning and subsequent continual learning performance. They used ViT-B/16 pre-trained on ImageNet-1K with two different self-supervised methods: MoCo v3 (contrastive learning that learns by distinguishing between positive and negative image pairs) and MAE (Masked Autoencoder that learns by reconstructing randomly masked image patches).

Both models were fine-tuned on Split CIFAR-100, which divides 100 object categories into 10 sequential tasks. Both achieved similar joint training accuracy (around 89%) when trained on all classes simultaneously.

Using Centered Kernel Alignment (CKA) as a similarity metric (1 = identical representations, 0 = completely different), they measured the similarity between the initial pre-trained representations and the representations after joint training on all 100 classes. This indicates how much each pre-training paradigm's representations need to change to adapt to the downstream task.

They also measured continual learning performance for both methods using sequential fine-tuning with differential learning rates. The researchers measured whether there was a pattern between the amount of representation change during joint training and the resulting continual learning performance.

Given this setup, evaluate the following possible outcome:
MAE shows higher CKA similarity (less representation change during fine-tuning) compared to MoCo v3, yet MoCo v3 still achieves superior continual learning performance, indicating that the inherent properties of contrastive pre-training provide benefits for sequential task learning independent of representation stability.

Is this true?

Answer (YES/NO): NO